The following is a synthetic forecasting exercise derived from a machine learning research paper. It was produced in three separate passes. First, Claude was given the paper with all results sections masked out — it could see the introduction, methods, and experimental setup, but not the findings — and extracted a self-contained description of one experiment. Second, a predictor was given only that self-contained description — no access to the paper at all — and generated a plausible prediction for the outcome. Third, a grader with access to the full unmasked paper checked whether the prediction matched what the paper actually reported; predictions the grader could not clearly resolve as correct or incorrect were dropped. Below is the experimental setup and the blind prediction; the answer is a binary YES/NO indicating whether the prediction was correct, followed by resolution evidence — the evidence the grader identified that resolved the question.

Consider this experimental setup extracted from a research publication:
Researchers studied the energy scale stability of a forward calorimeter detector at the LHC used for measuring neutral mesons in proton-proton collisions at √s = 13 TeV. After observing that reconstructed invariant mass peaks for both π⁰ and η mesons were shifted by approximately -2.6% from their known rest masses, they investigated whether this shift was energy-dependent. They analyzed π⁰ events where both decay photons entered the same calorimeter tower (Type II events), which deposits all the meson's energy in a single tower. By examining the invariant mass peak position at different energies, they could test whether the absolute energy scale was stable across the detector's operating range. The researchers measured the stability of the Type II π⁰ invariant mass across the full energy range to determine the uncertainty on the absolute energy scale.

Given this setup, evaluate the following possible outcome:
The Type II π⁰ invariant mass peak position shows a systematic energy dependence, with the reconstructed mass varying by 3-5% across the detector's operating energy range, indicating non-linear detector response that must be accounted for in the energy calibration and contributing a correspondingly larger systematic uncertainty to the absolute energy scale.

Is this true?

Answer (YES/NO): NO